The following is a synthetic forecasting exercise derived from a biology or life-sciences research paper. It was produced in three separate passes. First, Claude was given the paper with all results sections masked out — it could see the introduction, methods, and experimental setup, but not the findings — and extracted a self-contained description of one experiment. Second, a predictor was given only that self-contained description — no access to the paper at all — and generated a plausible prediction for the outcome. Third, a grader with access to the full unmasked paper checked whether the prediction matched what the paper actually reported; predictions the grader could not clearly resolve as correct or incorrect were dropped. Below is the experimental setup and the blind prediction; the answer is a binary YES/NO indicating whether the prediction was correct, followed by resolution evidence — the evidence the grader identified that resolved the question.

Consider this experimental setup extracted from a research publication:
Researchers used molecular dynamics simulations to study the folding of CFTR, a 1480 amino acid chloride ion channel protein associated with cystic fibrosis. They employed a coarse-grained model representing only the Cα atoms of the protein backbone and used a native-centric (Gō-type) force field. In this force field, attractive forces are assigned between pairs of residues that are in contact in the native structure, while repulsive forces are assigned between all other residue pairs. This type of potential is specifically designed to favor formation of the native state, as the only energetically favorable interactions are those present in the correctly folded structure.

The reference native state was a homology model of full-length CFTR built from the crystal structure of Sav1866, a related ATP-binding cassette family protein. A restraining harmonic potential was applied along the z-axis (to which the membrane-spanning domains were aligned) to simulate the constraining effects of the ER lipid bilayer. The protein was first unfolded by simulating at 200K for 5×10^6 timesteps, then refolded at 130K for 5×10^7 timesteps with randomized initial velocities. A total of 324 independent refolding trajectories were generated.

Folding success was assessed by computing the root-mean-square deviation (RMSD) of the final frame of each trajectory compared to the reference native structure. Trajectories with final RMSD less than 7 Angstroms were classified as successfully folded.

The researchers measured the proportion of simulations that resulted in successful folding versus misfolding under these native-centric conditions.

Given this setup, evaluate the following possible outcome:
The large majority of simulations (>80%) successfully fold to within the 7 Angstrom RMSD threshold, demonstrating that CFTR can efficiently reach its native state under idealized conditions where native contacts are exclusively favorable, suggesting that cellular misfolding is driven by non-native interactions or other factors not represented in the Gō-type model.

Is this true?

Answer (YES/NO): NO